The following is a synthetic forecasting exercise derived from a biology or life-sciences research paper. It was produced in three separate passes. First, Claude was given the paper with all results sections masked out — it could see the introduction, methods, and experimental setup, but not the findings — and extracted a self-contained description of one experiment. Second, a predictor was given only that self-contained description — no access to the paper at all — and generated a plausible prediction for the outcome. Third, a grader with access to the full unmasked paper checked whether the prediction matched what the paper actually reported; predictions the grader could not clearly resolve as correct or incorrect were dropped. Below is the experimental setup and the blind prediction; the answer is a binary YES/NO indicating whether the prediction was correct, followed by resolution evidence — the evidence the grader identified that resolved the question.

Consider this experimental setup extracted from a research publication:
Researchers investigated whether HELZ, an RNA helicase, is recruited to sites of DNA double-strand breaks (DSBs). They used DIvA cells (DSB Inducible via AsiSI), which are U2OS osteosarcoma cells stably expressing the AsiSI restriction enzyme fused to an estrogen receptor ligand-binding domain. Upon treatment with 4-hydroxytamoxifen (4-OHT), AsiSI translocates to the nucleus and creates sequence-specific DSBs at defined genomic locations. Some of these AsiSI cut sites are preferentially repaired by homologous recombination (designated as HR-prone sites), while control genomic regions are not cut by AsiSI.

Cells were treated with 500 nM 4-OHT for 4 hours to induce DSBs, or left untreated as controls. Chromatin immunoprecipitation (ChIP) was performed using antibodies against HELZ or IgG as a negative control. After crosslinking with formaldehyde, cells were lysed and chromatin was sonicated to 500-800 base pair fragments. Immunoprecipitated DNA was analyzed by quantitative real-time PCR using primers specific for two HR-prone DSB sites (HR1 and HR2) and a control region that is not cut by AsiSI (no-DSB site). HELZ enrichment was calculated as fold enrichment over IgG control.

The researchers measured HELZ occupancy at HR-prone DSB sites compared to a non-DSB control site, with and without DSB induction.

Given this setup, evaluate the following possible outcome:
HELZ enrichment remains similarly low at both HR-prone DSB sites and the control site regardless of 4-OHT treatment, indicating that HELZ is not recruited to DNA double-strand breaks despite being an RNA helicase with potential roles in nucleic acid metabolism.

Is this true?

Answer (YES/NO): NO